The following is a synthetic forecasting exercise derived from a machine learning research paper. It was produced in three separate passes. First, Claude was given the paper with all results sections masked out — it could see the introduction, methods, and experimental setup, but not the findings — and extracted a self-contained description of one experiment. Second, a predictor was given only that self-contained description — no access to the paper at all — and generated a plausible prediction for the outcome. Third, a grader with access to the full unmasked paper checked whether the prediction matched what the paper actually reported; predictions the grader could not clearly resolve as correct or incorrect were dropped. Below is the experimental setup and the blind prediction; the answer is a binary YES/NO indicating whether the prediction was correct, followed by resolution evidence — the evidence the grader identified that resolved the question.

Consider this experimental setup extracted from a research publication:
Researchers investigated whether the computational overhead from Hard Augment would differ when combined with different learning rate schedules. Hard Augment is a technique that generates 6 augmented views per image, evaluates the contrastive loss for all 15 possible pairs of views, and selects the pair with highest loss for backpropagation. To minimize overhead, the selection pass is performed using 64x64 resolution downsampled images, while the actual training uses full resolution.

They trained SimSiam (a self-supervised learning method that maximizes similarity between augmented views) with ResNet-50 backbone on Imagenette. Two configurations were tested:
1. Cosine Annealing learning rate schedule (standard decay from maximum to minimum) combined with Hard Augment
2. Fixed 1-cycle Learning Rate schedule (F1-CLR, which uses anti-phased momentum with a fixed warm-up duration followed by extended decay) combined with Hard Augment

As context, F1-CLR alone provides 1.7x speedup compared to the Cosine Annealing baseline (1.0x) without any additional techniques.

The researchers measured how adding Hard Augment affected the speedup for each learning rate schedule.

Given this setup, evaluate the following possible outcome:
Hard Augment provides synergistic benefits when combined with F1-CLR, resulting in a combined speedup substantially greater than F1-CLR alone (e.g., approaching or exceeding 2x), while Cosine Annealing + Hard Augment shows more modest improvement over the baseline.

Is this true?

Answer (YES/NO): NO